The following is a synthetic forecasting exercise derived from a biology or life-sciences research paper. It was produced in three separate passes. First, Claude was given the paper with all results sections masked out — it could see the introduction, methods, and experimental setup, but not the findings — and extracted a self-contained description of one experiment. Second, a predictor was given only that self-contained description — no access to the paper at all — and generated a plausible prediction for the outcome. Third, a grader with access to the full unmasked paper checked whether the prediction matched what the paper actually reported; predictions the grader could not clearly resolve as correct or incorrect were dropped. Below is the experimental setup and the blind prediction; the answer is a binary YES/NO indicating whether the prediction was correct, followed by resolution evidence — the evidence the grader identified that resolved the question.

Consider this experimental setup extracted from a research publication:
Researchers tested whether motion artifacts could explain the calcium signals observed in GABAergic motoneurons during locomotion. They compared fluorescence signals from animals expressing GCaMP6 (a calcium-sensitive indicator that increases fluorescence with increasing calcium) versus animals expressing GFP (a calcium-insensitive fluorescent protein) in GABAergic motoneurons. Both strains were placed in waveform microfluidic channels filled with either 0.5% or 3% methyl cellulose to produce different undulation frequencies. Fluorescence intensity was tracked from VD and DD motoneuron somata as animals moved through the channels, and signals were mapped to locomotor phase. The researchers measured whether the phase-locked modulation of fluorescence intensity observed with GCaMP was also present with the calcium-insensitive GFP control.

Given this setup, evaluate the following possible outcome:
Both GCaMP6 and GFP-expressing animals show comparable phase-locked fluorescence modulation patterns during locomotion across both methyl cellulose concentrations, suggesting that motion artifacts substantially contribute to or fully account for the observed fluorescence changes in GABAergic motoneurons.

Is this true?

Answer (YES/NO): NO